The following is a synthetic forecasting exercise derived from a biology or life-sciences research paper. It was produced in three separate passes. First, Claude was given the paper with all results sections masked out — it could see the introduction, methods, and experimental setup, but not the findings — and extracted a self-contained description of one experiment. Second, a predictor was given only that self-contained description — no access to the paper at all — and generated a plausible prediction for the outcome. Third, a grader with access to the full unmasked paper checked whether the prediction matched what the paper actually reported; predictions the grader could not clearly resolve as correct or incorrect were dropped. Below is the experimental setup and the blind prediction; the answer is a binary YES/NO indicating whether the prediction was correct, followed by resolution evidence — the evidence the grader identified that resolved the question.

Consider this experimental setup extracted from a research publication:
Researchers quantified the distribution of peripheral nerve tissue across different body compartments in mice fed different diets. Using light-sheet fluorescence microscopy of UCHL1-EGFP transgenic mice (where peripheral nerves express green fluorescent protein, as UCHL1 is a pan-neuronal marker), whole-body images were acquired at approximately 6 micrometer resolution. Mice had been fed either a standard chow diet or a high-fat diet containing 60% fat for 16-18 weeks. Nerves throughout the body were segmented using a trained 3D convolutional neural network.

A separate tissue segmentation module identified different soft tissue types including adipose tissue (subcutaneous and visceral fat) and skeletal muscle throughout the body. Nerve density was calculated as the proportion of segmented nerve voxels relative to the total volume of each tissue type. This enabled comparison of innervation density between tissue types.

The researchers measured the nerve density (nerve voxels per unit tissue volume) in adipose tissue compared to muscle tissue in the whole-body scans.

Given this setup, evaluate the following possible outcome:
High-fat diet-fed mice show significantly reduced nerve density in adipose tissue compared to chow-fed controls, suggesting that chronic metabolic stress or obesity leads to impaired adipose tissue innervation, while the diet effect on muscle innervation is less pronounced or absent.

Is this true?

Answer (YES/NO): NO